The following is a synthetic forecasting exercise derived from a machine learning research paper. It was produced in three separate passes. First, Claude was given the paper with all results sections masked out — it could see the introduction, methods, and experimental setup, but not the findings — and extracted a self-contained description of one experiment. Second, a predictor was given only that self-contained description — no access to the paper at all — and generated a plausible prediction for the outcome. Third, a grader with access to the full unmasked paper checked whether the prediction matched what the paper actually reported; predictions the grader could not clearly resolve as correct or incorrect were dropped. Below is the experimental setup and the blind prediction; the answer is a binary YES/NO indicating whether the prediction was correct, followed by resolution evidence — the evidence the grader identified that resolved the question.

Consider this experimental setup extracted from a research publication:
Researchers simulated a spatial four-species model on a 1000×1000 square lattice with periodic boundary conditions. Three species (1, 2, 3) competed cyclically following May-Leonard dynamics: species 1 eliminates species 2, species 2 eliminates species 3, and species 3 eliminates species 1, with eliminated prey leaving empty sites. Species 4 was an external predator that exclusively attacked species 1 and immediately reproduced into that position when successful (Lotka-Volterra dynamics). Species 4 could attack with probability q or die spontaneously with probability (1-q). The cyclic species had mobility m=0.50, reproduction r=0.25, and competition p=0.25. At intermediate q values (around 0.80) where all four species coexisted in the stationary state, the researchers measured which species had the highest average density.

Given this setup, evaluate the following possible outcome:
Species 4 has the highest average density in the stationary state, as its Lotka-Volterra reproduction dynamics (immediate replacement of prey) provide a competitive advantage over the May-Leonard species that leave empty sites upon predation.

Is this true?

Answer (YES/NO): NO